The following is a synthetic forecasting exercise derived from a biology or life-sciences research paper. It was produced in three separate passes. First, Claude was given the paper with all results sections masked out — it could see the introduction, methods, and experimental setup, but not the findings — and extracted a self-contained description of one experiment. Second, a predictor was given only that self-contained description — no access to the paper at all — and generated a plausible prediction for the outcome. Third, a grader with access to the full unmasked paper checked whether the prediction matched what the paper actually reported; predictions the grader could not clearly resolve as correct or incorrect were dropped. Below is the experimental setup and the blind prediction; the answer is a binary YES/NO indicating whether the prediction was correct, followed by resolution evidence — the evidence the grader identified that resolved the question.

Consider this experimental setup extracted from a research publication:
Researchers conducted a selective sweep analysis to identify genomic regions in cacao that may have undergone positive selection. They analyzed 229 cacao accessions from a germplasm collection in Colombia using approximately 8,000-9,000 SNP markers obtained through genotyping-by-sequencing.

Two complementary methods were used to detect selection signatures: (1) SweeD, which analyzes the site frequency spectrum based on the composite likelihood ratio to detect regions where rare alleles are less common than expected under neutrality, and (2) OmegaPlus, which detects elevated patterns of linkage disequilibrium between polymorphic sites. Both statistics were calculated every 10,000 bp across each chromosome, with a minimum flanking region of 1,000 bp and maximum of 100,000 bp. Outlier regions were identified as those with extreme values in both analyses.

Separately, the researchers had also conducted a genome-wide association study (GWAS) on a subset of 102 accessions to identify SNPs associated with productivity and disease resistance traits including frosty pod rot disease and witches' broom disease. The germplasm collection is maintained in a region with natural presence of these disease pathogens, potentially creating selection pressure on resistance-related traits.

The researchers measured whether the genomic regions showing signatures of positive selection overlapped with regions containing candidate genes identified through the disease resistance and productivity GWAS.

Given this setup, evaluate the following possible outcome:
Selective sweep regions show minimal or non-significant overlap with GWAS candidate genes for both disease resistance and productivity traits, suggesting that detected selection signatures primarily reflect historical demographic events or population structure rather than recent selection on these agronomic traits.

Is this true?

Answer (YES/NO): NO